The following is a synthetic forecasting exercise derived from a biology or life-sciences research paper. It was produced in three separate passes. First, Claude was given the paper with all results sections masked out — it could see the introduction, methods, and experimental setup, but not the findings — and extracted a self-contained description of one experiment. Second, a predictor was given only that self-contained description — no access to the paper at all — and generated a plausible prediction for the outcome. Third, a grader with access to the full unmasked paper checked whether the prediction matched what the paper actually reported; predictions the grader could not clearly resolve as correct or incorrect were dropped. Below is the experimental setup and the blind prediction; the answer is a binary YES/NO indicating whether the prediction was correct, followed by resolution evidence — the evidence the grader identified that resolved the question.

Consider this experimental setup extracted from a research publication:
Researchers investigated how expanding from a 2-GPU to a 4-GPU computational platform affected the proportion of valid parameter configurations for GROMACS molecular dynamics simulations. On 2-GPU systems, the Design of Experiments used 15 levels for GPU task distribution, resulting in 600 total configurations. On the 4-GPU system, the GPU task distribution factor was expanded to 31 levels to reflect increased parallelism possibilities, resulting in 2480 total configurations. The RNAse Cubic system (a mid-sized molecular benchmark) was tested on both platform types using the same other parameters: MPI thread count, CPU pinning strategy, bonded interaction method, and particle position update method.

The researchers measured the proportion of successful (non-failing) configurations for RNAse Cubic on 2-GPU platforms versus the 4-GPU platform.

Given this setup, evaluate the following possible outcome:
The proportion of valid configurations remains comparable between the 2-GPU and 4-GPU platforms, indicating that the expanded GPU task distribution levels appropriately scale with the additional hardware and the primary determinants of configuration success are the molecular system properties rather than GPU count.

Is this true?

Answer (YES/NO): NO